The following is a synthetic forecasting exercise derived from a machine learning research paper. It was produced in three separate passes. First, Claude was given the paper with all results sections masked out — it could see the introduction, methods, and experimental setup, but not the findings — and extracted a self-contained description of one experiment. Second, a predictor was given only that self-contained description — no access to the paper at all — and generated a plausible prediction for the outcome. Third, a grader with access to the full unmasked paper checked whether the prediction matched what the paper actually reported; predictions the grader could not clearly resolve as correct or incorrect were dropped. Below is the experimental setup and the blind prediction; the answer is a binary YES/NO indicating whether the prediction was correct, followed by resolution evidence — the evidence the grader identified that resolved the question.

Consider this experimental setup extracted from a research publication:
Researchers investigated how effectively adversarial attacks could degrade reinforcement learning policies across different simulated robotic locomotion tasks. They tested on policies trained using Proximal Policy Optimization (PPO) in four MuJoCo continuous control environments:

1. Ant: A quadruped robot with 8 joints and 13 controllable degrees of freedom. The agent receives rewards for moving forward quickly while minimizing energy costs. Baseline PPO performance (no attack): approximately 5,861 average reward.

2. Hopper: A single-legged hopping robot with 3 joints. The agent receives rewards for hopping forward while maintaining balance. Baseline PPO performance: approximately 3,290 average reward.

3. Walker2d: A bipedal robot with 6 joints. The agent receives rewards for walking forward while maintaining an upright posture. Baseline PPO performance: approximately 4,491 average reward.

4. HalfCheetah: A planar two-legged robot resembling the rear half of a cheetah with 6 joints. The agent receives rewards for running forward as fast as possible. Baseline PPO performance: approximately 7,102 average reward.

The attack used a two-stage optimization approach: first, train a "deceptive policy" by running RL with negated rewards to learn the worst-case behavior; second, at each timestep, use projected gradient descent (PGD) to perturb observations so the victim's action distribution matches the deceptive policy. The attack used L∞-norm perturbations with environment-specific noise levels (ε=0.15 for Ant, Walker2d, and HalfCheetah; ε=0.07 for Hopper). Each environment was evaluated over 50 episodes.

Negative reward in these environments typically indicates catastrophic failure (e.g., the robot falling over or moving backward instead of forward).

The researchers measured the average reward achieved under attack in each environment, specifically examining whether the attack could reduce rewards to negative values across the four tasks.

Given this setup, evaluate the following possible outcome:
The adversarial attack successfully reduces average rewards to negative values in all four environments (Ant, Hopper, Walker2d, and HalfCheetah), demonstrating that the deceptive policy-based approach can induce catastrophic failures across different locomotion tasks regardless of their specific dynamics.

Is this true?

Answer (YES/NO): NO